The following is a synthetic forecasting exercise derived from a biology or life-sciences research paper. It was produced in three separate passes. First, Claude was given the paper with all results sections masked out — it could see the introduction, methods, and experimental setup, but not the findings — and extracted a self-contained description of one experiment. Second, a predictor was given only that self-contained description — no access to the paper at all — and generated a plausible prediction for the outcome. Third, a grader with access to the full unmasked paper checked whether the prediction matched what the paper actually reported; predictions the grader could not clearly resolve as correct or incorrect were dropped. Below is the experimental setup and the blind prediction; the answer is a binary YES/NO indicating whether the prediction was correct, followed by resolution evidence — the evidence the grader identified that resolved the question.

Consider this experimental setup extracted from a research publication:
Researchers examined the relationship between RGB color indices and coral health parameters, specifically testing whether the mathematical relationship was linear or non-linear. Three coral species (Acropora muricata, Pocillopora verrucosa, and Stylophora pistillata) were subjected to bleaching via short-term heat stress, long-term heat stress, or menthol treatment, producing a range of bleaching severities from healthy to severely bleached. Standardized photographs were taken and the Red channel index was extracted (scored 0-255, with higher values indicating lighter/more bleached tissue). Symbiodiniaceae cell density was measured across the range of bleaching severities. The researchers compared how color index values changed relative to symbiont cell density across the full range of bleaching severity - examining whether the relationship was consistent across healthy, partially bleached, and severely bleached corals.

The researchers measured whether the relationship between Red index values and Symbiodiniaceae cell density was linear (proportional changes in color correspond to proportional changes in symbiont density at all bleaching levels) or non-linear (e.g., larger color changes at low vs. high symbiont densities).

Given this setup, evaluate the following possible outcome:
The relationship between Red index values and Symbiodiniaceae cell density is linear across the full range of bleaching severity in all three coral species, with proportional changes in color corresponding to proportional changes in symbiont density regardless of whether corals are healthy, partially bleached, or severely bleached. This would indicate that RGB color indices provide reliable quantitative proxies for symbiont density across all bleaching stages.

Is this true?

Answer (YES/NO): YES